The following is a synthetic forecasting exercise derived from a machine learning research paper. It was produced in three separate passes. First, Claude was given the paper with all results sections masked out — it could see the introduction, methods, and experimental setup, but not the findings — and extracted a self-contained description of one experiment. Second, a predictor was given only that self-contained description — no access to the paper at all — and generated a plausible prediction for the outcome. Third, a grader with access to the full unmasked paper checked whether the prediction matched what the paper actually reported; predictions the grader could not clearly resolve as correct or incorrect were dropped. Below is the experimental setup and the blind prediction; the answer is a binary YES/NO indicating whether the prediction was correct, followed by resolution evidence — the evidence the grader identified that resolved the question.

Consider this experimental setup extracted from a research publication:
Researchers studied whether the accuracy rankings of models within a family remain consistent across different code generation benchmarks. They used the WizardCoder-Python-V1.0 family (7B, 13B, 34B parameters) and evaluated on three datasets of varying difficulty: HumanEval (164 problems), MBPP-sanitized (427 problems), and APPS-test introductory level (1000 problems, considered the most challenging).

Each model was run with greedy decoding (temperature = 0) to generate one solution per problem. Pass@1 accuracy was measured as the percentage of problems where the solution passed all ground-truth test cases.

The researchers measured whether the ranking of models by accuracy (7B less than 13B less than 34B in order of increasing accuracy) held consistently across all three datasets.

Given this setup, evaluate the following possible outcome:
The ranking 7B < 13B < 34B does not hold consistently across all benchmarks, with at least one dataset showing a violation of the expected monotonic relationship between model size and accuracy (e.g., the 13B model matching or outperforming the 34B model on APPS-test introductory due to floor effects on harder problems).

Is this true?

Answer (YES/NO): NO